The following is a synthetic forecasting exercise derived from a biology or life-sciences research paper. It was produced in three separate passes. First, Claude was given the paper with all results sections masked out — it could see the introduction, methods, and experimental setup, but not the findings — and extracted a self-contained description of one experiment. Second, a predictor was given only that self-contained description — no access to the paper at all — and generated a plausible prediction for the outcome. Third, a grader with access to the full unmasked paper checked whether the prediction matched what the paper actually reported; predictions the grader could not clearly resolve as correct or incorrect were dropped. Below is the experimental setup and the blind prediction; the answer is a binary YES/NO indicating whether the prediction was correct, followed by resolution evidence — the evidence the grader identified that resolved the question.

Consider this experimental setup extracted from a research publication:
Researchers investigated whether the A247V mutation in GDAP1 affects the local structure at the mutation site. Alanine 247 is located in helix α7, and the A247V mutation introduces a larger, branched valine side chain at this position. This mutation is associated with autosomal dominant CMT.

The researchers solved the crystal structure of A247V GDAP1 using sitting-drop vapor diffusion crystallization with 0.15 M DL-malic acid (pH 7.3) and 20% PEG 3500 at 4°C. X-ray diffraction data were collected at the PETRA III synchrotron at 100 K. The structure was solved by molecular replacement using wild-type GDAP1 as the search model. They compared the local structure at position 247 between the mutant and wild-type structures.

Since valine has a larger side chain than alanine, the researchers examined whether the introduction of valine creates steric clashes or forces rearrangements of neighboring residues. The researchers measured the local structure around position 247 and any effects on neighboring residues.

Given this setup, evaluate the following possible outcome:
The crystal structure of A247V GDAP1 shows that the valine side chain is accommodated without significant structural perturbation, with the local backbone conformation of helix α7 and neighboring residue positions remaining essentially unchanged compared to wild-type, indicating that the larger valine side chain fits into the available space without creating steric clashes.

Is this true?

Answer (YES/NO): NO